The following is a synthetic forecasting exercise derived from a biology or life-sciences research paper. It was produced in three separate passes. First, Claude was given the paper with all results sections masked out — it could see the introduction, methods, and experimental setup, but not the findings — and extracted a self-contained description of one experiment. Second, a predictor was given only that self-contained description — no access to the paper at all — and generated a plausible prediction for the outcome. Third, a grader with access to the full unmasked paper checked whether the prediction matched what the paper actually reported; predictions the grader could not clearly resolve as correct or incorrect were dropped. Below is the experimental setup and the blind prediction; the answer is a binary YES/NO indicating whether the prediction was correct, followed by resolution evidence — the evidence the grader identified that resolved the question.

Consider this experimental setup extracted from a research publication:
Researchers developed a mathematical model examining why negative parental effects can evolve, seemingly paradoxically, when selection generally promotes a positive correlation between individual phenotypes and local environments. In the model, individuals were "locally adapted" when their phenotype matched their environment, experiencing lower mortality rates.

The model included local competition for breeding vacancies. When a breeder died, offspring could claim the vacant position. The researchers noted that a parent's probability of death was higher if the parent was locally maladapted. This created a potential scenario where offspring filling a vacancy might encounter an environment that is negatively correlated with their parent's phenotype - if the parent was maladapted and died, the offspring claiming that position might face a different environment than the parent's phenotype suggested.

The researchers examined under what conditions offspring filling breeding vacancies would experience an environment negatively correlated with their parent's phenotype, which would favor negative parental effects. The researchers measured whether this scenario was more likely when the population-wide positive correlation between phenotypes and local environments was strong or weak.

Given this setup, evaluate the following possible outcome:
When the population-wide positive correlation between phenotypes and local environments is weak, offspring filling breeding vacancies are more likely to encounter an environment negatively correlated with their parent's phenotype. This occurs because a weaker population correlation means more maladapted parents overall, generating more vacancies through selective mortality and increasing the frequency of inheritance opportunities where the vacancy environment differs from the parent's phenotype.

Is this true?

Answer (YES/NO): YES